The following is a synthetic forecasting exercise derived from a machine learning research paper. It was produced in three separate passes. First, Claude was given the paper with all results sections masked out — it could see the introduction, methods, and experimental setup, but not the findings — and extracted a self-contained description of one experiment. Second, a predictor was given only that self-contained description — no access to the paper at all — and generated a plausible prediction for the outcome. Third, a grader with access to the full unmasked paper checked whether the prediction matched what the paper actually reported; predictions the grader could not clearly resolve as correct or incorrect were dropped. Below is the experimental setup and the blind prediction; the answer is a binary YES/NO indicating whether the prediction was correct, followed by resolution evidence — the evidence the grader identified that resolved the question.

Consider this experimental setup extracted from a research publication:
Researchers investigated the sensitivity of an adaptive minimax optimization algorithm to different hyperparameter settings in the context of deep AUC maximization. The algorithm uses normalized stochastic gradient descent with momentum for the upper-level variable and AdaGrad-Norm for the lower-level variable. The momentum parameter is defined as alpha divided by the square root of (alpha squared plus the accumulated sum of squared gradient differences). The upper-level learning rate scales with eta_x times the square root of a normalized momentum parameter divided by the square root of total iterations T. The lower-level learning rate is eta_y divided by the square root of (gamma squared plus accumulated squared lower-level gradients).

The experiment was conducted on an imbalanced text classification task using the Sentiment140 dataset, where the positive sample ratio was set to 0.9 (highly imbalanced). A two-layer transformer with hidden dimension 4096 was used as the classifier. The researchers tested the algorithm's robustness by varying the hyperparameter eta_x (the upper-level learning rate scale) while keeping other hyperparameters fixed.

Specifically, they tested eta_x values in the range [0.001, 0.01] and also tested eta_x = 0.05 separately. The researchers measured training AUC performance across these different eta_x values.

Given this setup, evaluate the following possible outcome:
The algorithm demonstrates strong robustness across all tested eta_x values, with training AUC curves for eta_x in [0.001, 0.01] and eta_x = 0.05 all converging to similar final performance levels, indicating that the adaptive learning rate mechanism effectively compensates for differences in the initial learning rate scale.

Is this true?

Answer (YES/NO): NO